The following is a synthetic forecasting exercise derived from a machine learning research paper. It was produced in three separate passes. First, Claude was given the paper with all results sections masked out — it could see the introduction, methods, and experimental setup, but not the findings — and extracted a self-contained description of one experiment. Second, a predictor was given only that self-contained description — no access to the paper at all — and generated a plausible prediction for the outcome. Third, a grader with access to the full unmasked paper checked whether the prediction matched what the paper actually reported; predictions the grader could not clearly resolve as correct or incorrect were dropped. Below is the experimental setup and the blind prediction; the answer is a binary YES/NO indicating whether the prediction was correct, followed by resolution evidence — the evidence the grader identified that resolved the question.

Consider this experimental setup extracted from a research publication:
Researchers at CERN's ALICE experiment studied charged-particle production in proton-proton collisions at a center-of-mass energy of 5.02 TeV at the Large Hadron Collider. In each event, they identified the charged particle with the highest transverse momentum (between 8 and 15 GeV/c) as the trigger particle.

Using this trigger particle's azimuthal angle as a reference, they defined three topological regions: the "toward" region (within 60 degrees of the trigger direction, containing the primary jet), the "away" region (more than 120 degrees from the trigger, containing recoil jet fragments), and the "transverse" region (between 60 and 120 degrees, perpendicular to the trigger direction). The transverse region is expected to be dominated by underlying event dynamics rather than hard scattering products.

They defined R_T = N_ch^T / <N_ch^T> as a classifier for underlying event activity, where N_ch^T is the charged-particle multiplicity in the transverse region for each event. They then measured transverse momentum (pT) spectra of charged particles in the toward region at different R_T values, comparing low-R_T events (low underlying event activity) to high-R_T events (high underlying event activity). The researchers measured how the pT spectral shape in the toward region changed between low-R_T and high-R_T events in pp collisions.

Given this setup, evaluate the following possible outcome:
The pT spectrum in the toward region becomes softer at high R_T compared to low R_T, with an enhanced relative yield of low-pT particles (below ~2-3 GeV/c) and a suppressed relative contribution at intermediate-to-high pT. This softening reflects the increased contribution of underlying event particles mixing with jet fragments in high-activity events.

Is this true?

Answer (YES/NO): NO